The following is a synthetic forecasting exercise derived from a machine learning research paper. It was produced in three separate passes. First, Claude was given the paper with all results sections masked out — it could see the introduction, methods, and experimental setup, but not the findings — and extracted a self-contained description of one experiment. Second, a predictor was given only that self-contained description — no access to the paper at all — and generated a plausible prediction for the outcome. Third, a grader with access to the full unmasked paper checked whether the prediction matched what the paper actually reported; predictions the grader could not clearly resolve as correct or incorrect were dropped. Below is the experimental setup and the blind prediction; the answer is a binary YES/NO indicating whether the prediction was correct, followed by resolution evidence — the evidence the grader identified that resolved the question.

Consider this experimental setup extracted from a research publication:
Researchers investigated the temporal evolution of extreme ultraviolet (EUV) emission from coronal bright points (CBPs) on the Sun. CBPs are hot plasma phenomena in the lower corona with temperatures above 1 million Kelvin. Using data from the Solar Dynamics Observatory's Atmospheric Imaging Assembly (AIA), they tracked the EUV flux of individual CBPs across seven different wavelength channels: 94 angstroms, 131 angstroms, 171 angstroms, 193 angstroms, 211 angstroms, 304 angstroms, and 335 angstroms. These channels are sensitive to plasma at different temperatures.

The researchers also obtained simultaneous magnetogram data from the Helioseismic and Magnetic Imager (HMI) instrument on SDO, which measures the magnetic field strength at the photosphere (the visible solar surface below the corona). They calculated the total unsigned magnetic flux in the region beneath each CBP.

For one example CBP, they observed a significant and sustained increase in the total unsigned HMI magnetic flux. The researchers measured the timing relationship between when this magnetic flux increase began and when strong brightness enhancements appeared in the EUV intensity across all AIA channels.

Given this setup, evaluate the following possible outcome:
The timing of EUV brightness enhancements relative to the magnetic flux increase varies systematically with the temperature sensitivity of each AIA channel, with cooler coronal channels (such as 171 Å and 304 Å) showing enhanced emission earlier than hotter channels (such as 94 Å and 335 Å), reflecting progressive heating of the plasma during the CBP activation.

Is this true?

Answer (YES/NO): NO